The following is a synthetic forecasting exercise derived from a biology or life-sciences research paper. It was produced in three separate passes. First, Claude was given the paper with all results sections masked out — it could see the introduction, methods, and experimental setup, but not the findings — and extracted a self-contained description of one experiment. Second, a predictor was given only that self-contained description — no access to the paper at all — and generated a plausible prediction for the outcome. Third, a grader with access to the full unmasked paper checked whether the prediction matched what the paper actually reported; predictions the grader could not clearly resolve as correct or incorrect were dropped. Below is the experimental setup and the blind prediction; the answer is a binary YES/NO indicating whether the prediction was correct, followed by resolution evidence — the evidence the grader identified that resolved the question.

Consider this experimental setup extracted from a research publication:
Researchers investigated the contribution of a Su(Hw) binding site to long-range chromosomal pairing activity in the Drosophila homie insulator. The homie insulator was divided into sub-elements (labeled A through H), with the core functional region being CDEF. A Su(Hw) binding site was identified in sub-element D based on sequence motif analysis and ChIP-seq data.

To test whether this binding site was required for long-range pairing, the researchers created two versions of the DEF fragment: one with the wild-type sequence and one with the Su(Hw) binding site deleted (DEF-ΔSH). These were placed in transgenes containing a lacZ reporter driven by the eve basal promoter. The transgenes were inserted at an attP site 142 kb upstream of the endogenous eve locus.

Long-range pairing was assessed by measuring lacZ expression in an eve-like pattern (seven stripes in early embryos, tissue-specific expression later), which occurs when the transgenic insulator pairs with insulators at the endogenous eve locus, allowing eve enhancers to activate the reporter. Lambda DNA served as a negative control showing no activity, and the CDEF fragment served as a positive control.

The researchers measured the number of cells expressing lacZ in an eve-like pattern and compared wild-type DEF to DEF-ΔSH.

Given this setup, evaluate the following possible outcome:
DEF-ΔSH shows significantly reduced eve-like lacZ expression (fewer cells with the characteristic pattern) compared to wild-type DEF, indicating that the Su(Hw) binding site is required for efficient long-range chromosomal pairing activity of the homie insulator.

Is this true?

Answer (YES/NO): YES